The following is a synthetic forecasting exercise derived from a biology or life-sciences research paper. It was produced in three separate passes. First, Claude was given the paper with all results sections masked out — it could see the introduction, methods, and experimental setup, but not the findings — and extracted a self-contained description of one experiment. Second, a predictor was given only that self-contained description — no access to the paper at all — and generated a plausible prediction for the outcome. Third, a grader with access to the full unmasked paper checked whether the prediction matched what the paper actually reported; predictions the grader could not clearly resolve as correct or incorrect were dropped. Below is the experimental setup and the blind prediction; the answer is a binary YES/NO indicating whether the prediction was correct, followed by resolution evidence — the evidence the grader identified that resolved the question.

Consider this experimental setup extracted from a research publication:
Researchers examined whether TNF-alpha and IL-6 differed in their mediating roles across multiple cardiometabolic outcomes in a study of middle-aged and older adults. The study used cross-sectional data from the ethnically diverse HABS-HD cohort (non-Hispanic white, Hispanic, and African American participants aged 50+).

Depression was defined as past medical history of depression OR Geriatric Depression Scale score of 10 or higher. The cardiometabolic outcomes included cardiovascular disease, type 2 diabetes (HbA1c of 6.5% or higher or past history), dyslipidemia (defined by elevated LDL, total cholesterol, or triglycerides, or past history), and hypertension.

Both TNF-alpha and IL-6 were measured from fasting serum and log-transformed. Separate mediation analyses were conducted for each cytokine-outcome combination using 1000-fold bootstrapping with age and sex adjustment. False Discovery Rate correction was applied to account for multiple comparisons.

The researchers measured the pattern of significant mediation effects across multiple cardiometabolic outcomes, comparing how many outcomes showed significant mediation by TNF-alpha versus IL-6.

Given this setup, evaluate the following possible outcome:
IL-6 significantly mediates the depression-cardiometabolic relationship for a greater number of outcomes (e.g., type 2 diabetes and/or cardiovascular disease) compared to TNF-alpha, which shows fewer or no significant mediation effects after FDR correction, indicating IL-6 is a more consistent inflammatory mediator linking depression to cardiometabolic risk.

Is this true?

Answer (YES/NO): YES